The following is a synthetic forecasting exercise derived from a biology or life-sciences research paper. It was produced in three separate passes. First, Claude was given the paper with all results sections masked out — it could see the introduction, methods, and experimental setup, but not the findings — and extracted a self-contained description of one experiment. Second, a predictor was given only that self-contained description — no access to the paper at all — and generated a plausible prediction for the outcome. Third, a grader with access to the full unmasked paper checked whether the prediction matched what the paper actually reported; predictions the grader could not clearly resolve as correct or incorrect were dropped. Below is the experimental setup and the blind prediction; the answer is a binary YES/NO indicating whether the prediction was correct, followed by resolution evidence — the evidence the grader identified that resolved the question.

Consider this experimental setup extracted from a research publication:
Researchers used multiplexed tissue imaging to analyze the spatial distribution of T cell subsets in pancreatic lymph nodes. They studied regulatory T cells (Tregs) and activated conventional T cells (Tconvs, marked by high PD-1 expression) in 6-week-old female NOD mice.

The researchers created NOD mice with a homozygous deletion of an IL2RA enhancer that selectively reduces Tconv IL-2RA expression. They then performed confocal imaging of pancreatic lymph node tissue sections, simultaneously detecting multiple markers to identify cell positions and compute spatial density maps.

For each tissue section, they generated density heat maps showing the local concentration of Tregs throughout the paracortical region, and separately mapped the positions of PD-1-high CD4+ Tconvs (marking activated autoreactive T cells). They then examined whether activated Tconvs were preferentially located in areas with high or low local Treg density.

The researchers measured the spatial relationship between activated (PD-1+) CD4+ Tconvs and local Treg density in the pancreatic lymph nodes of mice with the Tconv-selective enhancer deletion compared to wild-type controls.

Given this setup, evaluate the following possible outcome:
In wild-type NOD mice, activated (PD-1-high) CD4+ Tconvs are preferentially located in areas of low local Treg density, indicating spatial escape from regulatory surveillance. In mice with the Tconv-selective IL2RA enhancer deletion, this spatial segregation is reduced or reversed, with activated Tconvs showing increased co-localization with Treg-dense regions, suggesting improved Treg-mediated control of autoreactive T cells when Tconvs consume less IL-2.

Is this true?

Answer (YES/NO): YES